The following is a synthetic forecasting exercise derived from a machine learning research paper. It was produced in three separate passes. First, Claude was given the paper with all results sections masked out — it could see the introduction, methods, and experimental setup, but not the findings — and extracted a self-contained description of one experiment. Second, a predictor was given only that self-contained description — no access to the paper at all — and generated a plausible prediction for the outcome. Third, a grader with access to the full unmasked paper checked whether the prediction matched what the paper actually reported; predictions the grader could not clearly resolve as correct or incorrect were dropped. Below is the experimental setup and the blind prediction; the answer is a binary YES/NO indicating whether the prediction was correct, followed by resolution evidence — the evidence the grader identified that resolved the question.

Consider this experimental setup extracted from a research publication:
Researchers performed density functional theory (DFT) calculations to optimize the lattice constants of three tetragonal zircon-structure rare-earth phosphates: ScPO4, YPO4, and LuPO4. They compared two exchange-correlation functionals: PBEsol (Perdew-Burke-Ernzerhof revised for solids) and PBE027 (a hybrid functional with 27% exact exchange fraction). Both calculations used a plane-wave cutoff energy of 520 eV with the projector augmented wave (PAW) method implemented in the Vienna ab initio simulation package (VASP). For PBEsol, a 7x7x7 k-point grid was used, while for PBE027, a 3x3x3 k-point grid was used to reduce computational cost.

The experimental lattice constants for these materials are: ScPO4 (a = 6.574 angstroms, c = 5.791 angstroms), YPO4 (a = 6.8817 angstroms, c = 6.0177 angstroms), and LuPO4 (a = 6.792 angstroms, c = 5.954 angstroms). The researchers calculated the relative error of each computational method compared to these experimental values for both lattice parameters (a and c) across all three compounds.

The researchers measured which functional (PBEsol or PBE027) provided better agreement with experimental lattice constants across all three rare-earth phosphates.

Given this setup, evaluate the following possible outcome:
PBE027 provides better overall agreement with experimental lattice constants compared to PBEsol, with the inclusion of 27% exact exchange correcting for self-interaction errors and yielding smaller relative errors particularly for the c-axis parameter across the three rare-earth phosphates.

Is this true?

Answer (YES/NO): NO